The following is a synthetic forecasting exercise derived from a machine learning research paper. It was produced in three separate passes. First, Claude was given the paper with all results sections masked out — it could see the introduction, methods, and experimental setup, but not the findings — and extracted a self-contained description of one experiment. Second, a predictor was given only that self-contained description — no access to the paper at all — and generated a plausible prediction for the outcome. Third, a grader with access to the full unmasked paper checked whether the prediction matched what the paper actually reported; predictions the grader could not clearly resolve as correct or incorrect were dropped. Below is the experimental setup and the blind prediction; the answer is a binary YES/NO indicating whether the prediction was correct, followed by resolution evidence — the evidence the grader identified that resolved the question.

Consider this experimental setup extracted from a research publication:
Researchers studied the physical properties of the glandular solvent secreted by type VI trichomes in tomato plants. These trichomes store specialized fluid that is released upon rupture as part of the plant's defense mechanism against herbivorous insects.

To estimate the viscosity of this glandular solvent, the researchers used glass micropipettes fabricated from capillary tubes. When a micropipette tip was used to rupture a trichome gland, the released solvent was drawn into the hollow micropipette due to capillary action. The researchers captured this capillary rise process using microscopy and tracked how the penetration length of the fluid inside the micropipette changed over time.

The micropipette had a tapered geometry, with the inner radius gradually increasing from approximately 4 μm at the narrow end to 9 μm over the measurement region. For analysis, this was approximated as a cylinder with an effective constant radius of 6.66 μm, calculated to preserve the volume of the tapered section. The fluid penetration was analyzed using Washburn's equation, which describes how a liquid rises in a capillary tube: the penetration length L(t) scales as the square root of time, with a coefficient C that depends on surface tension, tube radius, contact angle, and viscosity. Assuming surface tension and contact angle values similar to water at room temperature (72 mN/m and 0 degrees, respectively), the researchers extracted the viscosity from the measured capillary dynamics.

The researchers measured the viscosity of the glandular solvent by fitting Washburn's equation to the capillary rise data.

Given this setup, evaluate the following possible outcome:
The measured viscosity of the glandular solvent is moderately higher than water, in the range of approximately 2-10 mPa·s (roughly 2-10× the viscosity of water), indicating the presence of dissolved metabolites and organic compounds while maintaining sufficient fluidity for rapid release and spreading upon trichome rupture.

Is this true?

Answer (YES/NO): NO